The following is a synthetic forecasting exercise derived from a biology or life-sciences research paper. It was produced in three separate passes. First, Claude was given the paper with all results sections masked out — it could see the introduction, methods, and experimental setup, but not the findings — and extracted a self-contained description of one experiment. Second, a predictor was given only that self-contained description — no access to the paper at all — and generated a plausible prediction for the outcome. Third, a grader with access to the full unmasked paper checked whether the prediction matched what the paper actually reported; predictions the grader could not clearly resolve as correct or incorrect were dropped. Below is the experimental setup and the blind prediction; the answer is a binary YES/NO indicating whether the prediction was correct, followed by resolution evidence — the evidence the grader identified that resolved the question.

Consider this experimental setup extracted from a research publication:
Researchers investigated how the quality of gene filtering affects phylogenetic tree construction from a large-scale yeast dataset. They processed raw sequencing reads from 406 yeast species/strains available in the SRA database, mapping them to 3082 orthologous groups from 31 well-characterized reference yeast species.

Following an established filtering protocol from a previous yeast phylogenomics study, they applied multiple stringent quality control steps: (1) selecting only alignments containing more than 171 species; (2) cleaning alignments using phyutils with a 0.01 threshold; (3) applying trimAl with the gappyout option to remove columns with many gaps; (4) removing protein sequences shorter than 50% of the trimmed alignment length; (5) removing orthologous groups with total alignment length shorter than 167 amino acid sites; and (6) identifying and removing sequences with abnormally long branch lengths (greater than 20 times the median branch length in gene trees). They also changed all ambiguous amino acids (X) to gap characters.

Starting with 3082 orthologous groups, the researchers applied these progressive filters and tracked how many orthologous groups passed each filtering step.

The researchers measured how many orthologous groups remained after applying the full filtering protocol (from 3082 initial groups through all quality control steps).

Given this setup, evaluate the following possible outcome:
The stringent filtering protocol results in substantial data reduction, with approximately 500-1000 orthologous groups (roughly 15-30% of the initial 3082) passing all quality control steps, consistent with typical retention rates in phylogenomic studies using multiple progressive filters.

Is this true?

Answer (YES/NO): YES